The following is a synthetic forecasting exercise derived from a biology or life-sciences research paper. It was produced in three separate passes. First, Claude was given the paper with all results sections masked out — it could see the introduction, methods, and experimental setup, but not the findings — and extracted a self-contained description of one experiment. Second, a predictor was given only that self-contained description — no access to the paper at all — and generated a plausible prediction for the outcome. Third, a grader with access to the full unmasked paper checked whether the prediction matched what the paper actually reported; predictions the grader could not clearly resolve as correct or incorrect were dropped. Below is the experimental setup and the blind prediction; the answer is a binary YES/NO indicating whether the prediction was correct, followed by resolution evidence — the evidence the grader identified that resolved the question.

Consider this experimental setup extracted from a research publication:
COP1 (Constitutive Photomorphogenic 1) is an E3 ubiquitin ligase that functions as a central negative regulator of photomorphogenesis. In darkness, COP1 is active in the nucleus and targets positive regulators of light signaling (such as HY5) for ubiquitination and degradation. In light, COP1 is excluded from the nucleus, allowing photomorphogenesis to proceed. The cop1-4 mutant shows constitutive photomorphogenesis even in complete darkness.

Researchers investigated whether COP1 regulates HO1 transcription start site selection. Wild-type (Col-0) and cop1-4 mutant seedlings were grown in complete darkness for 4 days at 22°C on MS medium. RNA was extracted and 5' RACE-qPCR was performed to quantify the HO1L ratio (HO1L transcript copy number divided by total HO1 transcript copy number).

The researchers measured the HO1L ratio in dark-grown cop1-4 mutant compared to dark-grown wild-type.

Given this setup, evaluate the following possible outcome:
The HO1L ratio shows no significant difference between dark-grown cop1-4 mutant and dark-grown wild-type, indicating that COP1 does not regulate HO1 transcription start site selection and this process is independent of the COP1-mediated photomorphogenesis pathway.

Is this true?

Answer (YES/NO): NO